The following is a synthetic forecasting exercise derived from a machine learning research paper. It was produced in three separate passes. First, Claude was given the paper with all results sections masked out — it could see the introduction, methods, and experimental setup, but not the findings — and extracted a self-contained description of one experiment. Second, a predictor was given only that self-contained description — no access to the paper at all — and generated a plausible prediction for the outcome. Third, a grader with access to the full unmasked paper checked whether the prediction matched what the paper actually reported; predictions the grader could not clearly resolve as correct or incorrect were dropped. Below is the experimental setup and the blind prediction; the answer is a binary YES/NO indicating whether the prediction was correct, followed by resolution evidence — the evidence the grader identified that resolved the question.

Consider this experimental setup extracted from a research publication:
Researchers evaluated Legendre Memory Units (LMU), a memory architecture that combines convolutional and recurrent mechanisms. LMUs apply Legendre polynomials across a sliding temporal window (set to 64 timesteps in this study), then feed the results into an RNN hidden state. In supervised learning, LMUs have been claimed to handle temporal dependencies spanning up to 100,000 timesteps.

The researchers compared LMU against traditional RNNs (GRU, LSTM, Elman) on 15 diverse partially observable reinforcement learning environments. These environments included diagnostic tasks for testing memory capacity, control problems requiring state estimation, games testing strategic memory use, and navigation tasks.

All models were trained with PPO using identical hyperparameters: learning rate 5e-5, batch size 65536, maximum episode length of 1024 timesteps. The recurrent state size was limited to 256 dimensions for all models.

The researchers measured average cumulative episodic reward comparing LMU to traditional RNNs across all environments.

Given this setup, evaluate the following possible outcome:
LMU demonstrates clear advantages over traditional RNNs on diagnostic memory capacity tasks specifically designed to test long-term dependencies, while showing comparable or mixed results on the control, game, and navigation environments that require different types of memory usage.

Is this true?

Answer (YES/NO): NO